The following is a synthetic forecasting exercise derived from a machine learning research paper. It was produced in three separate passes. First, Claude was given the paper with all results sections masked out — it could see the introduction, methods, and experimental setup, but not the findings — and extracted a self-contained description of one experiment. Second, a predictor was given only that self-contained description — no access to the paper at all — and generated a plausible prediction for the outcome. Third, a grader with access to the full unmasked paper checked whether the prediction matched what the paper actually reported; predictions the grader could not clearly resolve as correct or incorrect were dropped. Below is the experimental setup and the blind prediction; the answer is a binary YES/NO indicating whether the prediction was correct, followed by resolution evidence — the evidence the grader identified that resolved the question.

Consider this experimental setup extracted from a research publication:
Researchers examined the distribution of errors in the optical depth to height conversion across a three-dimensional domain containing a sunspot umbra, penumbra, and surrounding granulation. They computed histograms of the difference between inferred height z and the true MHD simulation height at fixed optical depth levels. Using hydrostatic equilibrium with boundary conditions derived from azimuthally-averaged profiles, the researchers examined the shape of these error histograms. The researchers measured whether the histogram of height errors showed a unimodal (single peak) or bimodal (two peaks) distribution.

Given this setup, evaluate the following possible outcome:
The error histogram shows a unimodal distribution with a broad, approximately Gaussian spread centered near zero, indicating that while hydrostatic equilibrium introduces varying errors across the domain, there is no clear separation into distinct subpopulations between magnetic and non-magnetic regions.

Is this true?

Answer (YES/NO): NO